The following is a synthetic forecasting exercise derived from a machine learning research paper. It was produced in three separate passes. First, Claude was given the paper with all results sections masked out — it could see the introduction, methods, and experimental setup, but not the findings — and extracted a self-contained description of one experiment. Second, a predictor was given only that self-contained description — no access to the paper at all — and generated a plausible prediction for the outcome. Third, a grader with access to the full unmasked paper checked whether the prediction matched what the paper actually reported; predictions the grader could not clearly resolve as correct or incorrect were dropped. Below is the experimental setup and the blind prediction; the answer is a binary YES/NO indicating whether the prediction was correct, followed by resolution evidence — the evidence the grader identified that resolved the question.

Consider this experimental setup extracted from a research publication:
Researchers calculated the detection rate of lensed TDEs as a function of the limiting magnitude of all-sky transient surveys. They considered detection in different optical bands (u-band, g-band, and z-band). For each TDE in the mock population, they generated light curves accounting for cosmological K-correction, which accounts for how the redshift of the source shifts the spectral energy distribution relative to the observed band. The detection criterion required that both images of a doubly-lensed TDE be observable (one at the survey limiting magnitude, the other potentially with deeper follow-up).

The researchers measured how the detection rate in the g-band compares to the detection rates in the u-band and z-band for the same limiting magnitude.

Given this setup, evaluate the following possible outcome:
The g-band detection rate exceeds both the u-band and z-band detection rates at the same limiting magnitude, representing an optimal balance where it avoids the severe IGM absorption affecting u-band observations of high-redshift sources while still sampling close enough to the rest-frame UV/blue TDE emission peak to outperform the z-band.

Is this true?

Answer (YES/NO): NO